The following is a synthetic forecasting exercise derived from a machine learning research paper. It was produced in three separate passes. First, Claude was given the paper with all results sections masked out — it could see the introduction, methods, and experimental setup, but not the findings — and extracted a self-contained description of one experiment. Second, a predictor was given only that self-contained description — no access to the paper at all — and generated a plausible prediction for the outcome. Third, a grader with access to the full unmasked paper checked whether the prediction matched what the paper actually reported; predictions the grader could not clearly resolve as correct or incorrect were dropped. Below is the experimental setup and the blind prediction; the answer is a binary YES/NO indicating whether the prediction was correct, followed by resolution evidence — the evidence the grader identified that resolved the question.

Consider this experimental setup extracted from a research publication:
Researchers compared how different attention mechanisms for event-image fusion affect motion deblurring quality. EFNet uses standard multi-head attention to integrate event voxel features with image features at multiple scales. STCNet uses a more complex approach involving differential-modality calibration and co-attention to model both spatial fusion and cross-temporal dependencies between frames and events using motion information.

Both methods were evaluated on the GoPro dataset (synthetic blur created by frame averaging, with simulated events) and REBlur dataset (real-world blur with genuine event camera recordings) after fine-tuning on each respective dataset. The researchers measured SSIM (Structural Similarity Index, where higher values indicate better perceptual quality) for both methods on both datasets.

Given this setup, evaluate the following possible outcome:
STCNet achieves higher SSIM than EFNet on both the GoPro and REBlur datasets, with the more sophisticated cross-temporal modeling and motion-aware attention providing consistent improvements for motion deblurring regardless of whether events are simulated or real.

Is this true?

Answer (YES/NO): YES